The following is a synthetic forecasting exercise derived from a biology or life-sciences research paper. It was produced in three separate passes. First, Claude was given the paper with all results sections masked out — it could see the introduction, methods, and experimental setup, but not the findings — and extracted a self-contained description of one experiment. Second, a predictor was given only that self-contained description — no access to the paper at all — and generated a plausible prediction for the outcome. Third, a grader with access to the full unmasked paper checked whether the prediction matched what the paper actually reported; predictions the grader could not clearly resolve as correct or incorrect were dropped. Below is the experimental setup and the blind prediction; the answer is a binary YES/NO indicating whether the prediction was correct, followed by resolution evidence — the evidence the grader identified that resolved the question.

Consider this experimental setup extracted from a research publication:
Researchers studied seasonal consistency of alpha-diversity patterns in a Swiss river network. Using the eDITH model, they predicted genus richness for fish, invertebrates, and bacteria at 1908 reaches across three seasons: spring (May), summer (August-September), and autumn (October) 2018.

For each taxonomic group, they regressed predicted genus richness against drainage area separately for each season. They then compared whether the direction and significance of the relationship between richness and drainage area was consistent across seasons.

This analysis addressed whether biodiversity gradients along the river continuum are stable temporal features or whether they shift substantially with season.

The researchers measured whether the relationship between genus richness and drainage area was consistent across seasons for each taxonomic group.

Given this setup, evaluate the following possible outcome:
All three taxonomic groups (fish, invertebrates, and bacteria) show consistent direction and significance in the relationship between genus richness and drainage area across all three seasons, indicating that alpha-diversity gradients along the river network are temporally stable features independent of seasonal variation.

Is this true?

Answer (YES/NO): NO